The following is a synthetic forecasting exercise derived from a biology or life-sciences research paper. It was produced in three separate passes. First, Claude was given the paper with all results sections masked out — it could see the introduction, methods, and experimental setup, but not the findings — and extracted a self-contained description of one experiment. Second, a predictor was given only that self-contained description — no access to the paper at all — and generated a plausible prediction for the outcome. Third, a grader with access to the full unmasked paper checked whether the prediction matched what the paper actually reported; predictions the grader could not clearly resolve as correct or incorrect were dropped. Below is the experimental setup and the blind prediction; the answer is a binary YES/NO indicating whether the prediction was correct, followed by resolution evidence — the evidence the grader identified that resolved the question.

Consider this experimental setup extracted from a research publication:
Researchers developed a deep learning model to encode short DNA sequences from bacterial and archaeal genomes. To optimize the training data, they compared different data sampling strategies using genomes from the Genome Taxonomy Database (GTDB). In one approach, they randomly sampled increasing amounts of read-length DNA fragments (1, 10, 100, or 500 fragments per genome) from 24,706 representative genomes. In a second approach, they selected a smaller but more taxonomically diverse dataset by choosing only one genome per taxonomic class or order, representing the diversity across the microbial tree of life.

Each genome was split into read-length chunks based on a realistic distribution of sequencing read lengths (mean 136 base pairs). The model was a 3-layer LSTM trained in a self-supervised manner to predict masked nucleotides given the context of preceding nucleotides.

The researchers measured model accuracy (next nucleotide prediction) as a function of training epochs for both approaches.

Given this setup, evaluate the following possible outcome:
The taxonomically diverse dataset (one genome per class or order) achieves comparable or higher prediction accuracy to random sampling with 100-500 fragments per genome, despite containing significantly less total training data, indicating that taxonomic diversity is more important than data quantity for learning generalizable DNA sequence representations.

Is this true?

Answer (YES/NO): YES